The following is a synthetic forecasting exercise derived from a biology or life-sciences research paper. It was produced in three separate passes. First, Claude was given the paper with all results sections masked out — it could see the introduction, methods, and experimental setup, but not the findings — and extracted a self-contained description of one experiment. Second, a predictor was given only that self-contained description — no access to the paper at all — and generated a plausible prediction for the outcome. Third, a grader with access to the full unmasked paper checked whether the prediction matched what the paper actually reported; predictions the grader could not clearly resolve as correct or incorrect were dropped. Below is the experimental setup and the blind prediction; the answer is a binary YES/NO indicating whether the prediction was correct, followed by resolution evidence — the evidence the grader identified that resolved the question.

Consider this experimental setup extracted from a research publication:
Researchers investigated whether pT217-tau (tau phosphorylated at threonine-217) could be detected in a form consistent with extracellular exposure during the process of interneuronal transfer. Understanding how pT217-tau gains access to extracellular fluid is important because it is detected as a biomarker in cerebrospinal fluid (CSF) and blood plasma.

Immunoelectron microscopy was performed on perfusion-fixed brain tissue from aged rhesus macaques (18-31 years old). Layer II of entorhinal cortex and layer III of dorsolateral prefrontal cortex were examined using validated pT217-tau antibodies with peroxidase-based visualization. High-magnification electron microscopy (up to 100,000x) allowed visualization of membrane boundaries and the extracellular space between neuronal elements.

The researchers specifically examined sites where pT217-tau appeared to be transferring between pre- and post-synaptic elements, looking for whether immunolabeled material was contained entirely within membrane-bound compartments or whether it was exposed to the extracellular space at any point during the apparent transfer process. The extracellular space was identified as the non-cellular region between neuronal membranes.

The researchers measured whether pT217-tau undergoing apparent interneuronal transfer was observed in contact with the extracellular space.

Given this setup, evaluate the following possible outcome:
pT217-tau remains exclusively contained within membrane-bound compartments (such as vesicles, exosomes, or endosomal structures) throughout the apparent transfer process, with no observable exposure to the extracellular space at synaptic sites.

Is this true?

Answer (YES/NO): NO